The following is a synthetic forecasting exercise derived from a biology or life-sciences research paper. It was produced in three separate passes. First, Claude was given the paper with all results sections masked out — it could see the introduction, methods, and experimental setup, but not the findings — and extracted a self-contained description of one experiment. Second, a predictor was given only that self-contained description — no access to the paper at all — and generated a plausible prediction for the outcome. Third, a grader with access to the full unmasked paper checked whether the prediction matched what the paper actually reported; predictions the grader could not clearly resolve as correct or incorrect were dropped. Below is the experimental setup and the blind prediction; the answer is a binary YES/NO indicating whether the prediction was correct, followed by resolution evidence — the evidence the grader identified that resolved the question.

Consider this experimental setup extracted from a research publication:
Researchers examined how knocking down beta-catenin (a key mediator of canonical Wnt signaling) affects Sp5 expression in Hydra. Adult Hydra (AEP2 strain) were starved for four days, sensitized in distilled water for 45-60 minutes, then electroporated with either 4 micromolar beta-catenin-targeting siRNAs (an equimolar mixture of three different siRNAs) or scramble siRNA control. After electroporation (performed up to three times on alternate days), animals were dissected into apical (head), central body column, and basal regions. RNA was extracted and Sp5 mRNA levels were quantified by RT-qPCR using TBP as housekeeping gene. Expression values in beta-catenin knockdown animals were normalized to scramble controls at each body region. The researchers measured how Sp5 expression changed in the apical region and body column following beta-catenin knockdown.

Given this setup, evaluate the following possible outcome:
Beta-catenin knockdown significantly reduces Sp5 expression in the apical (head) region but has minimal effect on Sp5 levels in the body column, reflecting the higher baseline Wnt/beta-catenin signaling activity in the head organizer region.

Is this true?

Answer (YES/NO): NO